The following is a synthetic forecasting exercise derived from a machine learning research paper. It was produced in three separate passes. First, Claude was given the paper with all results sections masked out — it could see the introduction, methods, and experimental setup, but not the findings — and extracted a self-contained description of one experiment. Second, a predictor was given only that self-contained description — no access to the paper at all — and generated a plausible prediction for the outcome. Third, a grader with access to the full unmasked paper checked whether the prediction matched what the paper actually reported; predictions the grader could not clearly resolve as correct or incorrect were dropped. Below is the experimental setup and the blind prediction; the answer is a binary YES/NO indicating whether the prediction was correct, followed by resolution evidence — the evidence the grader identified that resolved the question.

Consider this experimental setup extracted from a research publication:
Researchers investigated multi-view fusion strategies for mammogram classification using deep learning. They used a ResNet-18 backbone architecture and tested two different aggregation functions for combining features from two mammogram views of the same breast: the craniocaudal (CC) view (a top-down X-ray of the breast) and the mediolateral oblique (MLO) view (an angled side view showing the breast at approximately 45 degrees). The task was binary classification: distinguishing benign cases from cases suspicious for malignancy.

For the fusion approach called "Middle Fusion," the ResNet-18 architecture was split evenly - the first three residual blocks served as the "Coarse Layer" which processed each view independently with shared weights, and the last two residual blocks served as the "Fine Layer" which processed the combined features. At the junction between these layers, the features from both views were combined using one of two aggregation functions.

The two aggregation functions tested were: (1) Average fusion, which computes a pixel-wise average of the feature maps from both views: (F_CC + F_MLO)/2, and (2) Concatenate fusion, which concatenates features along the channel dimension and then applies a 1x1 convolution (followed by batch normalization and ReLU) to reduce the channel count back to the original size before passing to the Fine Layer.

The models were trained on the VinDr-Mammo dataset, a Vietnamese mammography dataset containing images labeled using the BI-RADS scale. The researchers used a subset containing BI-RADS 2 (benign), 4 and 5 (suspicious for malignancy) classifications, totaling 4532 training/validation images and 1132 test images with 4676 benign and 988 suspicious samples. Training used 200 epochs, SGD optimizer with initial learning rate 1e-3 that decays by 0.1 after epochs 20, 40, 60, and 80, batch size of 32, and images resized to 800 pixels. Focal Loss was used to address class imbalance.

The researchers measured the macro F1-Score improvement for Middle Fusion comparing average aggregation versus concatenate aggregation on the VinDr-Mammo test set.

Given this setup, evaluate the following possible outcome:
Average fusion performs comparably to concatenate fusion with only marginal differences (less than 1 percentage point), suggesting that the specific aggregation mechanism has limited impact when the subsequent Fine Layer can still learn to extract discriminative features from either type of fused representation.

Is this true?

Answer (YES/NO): NO